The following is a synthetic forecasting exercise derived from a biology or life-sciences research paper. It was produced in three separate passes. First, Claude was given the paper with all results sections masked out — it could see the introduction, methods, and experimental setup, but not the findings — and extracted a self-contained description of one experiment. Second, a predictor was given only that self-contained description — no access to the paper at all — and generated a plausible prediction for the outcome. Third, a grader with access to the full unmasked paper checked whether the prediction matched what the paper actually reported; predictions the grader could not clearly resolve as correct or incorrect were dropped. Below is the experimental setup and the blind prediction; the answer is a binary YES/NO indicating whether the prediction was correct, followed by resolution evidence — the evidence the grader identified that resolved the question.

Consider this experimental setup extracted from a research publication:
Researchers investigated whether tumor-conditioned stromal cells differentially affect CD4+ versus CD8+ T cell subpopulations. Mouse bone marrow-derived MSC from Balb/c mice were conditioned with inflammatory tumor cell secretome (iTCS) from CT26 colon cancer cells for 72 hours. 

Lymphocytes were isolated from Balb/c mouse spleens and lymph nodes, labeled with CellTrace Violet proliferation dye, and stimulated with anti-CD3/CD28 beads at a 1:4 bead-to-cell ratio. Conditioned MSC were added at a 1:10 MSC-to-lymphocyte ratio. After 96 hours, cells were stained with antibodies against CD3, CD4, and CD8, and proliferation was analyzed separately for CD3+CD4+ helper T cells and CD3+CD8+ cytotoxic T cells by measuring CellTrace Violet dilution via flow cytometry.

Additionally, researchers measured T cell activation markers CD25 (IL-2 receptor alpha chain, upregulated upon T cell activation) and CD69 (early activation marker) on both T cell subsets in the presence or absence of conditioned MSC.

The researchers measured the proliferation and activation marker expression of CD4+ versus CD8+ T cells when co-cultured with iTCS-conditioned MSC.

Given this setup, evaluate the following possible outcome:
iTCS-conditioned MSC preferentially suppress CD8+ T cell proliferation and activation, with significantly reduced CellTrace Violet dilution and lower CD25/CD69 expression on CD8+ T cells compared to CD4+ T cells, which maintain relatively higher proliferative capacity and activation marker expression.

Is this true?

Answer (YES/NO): NO